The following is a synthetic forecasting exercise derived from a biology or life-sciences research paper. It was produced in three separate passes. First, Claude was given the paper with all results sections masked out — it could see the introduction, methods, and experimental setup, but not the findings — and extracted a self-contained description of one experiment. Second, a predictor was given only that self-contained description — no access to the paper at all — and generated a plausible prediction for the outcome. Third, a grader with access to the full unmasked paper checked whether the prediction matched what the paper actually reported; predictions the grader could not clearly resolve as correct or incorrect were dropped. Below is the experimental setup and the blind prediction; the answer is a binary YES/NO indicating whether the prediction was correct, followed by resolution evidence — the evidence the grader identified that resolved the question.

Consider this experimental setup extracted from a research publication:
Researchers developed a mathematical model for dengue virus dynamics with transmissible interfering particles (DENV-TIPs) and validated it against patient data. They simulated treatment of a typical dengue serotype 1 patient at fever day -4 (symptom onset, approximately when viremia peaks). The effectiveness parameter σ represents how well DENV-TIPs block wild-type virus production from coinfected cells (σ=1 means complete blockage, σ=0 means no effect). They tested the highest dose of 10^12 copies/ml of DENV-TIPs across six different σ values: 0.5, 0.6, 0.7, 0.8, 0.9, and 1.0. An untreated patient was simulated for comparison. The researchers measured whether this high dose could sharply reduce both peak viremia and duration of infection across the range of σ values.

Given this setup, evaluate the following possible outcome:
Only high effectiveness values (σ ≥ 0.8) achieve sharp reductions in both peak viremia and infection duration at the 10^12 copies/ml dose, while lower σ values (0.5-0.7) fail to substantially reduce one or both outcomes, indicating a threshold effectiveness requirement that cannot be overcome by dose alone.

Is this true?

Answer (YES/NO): YES